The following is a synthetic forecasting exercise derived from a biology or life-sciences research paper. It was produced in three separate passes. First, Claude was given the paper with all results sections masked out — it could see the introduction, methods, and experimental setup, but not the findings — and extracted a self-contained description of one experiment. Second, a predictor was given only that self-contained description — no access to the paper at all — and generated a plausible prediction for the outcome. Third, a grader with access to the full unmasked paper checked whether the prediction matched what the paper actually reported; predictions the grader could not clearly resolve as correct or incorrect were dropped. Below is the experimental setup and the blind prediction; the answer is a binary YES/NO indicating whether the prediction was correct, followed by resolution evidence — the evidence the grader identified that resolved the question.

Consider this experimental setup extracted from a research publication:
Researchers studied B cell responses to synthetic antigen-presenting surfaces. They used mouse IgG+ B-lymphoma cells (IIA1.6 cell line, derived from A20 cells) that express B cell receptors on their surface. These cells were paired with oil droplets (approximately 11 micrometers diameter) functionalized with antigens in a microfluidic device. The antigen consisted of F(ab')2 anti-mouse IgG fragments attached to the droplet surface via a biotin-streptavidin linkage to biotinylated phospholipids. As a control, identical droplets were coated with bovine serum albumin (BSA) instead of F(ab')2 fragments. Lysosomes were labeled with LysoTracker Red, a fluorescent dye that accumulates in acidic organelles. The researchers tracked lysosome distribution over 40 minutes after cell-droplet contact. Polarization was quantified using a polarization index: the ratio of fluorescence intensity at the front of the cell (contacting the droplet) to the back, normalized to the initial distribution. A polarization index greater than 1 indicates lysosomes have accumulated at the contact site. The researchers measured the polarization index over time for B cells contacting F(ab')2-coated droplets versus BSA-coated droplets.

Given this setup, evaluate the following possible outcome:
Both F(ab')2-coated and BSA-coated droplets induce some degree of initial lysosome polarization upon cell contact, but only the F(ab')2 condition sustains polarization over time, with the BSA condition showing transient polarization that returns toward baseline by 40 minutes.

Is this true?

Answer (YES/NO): NO